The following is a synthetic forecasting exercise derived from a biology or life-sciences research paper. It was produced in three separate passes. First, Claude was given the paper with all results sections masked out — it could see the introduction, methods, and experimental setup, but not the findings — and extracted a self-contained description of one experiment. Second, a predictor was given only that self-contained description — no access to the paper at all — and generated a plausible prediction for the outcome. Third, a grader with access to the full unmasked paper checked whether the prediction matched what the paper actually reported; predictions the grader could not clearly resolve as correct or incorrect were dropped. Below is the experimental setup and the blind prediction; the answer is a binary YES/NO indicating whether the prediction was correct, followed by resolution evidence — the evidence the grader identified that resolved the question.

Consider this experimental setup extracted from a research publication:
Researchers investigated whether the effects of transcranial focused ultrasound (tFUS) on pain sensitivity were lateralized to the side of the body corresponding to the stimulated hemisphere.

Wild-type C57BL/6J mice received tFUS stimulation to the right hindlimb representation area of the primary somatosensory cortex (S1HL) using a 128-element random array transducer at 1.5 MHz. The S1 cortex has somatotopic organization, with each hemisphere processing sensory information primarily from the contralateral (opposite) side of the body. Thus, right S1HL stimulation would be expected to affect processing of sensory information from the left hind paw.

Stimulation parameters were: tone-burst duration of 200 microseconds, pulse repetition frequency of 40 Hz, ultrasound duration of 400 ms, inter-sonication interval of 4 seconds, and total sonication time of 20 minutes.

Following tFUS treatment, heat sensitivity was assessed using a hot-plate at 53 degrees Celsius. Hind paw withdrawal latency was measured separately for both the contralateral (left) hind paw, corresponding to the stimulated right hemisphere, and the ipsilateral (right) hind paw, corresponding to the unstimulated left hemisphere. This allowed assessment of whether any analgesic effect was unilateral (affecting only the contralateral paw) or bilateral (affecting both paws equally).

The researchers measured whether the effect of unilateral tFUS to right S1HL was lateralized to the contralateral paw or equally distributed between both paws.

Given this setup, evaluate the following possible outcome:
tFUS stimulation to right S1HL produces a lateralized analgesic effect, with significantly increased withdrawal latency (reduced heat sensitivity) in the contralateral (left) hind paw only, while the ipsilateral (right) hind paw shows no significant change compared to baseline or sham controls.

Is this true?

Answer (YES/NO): YES